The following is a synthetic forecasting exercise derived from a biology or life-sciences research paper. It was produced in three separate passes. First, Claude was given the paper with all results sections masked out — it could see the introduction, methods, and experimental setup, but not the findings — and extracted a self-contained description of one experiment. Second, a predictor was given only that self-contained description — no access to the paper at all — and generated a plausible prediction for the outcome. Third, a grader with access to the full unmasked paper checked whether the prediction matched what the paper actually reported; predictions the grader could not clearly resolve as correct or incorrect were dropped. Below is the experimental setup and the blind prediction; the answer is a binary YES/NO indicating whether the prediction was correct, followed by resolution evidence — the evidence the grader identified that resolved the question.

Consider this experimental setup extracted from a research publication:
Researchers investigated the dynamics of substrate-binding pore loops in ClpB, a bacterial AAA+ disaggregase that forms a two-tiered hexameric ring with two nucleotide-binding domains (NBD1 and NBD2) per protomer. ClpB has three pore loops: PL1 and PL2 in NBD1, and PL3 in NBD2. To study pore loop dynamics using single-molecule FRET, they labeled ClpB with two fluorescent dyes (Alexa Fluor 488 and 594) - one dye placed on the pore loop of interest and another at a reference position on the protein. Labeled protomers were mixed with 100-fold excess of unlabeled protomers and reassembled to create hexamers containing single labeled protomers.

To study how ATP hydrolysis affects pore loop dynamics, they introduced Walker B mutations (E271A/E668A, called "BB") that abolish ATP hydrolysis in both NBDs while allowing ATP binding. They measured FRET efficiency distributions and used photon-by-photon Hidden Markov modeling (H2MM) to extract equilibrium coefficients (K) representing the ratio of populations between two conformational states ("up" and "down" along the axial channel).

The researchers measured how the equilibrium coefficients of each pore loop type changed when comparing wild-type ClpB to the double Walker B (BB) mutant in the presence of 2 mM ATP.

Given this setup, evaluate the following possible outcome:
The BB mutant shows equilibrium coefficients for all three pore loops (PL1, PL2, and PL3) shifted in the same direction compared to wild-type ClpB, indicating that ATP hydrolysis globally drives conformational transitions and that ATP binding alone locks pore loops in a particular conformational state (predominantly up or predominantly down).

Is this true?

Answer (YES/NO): NO